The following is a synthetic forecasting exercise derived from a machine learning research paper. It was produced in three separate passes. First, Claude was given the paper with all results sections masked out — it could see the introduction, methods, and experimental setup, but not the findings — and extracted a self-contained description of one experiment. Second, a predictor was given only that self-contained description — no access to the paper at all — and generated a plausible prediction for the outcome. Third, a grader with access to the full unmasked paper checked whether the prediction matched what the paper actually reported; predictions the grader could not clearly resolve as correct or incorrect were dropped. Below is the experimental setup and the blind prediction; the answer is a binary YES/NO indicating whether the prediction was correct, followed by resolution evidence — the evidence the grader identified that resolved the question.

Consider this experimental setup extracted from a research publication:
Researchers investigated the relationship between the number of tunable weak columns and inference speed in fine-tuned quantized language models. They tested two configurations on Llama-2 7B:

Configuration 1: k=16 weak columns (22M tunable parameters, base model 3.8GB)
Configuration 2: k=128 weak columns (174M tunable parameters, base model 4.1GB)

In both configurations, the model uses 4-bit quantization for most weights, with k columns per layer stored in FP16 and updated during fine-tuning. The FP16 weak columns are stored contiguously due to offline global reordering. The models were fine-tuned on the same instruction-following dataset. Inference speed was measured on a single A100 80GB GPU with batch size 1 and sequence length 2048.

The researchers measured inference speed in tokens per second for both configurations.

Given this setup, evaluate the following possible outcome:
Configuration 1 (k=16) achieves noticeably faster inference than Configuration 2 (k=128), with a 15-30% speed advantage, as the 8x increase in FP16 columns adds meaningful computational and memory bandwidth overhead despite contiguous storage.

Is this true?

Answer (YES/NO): NO